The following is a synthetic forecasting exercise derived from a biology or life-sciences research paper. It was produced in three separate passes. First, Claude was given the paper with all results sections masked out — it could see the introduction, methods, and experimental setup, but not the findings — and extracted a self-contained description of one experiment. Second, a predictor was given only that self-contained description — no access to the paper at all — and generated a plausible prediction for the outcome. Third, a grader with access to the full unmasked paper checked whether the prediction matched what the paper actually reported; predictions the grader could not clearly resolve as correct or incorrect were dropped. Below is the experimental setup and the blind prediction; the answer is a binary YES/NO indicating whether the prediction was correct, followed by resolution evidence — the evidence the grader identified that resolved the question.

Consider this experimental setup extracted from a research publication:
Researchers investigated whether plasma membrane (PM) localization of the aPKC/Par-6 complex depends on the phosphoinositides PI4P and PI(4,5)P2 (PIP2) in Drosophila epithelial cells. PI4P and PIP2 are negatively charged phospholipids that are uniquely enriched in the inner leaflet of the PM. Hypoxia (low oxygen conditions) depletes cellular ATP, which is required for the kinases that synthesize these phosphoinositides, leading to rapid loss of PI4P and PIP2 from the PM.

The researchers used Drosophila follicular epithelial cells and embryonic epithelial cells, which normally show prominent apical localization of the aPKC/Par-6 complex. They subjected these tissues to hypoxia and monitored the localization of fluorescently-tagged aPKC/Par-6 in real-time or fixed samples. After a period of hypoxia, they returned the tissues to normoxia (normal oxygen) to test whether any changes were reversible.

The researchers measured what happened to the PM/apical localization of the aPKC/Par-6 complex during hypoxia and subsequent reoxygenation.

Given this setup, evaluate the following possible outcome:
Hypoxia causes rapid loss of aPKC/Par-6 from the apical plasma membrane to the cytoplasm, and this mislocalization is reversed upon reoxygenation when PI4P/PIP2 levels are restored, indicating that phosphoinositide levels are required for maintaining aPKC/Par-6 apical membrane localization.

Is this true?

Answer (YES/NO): YES